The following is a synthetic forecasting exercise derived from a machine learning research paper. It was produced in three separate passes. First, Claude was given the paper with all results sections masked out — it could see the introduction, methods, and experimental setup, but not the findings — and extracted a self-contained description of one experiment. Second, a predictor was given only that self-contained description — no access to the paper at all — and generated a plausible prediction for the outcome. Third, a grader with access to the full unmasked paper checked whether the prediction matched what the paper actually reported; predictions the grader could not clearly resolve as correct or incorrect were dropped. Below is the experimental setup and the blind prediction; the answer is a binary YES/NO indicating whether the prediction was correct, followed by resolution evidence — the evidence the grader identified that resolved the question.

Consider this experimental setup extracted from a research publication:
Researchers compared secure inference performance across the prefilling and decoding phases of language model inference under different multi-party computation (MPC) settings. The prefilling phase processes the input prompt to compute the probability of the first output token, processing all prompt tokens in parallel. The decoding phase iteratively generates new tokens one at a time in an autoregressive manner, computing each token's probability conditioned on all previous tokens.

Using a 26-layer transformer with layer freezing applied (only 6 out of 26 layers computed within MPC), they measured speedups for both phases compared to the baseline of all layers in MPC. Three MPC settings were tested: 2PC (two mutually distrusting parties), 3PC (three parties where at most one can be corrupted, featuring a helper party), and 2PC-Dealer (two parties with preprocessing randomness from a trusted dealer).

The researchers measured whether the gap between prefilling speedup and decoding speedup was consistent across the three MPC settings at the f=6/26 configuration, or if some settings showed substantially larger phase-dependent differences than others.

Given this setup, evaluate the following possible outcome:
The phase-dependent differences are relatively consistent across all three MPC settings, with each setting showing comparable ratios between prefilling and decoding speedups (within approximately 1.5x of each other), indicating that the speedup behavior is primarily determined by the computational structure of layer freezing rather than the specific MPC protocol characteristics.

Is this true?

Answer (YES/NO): YES